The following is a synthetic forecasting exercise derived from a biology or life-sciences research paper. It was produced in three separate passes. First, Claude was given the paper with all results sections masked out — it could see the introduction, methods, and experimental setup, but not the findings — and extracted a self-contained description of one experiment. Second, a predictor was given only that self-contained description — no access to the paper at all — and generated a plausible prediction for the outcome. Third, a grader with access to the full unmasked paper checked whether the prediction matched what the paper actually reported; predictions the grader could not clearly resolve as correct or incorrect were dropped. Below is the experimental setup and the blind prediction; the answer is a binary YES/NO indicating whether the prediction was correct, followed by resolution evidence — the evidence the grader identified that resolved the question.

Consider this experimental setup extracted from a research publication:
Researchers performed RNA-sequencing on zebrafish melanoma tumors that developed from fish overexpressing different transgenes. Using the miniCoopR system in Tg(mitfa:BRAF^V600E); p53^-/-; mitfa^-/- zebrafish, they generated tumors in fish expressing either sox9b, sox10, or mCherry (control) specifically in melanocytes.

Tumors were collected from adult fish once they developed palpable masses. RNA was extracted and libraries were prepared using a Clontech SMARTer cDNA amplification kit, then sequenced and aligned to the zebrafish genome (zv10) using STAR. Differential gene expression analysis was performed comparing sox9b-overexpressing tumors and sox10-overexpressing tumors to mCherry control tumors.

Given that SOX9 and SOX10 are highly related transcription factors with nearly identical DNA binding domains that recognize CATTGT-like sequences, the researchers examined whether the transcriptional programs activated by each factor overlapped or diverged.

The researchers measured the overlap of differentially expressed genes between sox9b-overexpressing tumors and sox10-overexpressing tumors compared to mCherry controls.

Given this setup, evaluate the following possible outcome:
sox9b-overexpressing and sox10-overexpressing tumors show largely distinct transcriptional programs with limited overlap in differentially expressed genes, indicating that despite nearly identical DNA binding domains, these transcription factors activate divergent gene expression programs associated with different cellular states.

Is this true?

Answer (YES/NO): YES